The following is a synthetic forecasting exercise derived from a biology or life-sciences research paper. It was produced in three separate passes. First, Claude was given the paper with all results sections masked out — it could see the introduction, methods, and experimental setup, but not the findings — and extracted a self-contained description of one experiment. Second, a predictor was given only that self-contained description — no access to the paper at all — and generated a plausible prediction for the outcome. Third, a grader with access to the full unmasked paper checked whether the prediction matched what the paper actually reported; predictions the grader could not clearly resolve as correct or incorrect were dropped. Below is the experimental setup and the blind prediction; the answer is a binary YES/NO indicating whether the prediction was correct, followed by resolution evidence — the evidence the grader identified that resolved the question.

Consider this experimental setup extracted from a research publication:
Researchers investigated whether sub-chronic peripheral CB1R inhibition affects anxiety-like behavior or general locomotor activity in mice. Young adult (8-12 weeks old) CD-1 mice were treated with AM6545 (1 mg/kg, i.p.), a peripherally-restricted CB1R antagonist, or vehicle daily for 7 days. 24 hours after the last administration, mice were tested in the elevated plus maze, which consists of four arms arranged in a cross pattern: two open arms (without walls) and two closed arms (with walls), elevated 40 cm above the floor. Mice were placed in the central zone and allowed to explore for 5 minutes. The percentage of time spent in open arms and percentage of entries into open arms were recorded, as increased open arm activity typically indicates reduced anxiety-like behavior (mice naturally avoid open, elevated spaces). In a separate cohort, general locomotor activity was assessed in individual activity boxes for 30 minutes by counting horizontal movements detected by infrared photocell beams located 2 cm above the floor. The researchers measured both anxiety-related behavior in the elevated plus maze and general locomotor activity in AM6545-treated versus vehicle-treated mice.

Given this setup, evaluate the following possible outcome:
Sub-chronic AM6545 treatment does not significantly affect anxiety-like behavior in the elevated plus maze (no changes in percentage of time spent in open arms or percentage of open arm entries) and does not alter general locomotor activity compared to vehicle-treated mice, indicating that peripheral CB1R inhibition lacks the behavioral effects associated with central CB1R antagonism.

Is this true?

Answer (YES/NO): YES